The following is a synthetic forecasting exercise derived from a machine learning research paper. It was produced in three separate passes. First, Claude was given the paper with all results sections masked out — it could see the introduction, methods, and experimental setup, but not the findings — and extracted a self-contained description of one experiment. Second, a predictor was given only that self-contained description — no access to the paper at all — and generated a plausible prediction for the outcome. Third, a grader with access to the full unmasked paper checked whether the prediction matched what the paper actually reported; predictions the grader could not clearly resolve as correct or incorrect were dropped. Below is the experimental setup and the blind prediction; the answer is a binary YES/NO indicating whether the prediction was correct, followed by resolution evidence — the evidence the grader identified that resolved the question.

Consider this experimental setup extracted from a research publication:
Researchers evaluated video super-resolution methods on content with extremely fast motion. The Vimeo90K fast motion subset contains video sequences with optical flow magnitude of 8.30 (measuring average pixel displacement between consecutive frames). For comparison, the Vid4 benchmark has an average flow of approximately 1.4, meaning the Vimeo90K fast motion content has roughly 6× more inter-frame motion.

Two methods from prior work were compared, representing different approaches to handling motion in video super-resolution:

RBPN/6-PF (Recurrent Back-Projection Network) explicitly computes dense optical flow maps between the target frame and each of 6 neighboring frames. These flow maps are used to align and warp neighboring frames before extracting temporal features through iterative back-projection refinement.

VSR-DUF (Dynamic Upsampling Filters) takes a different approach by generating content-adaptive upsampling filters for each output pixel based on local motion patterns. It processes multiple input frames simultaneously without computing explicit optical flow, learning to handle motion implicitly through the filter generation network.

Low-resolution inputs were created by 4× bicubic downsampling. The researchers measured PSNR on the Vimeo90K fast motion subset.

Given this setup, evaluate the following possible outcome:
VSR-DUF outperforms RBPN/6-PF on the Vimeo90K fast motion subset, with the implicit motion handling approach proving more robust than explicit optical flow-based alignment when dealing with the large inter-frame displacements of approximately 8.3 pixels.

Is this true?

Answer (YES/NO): NO